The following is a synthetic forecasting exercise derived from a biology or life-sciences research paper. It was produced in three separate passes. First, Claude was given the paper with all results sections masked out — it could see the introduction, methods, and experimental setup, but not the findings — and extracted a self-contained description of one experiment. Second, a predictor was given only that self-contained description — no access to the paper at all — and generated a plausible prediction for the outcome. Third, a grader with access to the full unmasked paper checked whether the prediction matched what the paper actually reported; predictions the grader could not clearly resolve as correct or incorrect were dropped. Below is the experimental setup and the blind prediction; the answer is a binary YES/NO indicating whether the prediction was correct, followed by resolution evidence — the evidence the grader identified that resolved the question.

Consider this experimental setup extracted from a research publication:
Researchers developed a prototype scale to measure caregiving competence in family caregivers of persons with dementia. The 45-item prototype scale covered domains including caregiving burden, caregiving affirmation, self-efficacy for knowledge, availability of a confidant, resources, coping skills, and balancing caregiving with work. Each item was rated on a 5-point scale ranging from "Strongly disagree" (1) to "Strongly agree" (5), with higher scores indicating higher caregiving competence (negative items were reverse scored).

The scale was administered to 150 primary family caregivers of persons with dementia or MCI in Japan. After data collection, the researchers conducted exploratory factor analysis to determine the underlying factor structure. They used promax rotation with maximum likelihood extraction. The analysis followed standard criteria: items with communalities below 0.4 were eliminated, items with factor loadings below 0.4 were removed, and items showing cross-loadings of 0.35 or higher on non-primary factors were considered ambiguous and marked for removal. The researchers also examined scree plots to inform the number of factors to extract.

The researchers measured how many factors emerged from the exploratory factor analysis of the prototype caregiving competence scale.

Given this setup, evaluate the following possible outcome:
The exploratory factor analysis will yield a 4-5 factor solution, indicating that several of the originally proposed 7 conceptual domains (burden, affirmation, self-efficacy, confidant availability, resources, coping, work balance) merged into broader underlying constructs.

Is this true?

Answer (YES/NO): YES